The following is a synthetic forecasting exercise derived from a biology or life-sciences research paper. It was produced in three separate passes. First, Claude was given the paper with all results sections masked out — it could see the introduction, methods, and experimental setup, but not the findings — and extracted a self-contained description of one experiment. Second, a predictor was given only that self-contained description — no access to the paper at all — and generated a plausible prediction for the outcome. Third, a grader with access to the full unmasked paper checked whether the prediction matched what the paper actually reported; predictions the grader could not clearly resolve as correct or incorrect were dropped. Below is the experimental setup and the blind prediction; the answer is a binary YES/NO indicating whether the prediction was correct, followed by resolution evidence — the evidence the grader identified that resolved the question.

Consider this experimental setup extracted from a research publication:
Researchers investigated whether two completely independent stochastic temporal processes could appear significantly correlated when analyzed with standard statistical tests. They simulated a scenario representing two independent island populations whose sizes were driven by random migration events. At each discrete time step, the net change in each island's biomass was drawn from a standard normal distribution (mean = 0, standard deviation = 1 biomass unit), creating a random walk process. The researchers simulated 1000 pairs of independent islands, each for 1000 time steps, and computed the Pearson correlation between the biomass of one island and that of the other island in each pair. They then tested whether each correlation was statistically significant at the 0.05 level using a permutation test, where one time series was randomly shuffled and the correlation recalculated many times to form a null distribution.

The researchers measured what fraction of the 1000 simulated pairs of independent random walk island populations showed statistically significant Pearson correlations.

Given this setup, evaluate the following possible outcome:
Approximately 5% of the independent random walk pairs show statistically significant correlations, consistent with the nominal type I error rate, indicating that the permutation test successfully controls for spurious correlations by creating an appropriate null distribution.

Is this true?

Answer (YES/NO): NO